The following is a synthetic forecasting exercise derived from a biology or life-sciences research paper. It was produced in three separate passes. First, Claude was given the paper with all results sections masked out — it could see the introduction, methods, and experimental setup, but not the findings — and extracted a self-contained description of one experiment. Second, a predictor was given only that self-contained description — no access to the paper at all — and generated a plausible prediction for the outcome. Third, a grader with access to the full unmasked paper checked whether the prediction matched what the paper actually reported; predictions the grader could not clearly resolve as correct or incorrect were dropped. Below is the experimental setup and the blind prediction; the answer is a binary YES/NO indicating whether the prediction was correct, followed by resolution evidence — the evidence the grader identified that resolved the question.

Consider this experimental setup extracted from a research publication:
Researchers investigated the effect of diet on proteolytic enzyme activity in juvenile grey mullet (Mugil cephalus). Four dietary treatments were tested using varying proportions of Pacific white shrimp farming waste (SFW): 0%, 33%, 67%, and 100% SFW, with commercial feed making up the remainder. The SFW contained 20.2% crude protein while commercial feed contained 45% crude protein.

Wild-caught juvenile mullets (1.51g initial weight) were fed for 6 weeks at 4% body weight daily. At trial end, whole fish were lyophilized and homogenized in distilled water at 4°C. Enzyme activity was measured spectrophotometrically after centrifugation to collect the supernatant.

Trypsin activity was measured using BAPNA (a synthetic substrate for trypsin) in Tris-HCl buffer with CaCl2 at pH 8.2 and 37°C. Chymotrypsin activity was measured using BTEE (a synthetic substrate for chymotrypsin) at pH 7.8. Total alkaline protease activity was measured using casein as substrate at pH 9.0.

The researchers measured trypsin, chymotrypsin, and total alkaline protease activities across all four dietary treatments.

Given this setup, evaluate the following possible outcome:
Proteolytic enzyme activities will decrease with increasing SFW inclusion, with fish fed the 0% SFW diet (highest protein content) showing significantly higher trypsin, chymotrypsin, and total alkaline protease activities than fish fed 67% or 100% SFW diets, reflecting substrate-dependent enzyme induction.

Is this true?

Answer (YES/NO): NO